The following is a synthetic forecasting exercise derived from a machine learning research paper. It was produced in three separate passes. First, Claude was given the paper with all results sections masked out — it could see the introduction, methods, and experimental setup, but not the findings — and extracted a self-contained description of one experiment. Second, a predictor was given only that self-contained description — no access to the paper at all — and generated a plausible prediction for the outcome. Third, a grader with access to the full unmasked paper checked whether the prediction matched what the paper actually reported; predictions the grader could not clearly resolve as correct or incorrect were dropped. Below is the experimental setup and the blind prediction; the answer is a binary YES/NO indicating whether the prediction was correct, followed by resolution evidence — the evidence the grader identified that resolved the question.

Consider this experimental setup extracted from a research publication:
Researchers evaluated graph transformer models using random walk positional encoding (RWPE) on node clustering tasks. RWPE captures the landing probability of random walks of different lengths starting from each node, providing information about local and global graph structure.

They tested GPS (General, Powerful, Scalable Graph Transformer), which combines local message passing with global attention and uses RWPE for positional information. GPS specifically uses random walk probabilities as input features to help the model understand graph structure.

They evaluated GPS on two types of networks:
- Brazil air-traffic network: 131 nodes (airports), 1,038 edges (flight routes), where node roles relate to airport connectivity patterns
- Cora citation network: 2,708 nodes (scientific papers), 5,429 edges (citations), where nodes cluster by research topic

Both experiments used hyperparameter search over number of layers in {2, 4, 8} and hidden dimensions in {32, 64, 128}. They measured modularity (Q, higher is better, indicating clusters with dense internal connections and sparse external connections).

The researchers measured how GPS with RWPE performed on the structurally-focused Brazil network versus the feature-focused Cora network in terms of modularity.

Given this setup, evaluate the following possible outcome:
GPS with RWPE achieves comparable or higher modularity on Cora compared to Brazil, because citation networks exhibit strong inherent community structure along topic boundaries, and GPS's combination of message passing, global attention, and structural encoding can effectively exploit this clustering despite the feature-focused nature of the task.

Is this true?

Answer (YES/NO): YES